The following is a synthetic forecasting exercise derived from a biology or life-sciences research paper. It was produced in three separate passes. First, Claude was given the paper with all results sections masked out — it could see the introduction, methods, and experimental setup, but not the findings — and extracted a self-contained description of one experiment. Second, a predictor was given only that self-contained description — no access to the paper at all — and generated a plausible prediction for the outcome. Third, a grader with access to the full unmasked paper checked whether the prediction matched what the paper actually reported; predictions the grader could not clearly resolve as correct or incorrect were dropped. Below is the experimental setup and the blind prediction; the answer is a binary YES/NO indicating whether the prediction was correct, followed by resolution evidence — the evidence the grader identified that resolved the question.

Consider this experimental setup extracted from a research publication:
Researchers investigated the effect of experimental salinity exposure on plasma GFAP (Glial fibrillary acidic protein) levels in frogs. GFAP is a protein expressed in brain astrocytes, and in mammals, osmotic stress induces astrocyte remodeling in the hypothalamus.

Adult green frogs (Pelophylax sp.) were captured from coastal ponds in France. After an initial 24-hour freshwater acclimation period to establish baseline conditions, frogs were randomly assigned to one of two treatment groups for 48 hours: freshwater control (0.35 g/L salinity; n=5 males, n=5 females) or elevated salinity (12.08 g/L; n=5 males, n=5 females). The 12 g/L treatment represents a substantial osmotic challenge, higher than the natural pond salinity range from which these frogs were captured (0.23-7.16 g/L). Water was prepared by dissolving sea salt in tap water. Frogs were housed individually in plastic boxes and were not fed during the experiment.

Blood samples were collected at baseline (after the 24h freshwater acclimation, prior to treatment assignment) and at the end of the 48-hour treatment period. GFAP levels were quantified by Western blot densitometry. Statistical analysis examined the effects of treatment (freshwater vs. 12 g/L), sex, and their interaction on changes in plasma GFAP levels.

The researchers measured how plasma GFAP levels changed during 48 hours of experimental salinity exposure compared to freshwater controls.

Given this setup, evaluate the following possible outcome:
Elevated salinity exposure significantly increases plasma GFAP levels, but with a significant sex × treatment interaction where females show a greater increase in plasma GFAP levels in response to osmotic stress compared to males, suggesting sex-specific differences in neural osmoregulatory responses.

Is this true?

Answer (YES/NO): NO